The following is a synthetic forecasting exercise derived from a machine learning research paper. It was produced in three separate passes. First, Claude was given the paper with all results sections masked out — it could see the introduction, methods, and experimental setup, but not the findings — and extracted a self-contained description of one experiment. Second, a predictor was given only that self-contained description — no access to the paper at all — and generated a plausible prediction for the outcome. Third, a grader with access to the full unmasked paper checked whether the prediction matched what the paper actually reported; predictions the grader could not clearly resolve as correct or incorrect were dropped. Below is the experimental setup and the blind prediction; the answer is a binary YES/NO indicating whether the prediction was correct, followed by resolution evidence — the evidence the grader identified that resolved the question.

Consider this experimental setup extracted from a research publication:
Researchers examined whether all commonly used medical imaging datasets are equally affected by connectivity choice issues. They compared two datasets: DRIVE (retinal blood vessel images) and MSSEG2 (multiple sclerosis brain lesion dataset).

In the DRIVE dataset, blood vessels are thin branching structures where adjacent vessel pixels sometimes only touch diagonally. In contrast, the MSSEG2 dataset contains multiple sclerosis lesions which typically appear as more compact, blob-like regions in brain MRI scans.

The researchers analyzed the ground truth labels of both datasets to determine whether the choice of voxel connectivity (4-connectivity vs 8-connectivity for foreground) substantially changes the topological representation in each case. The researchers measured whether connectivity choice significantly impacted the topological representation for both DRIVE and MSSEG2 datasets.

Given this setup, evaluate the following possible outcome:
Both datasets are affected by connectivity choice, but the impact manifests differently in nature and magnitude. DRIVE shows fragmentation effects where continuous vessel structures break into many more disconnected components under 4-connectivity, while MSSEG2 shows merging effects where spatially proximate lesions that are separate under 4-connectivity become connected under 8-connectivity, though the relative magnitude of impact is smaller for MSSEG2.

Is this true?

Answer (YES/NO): NO